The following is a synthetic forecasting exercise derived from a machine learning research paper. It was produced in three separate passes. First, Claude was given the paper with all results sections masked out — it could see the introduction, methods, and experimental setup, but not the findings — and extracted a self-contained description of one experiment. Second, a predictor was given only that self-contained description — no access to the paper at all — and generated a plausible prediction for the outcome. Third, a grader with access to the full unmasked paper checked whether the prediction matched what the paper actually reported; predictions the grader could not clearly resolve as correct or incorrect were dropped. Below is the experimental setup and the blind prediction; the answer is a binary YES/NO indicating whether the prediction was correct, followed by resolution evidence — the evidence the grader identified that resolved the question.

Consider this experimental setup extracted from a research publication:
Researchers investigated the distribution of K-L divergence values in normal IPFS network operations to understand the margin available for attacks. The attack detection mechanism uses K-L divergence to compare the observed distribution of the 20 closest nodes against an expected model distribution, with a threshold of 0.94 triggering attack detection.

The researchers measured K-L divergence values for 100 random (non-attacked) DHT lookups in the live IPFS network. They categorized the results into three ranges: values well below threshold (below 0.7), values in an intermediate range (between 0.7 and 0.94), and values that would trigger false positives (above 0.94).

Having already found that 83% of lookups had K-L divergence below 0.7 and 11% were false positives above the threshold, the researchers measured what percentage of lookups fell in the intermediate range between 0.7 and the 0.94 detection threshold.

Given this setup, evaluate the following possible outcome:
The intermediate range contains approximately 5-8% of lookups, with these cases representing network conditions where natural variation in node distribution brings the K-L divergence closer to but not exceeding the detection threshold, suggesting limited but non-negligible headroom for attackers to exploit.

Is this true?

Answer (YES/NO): YES